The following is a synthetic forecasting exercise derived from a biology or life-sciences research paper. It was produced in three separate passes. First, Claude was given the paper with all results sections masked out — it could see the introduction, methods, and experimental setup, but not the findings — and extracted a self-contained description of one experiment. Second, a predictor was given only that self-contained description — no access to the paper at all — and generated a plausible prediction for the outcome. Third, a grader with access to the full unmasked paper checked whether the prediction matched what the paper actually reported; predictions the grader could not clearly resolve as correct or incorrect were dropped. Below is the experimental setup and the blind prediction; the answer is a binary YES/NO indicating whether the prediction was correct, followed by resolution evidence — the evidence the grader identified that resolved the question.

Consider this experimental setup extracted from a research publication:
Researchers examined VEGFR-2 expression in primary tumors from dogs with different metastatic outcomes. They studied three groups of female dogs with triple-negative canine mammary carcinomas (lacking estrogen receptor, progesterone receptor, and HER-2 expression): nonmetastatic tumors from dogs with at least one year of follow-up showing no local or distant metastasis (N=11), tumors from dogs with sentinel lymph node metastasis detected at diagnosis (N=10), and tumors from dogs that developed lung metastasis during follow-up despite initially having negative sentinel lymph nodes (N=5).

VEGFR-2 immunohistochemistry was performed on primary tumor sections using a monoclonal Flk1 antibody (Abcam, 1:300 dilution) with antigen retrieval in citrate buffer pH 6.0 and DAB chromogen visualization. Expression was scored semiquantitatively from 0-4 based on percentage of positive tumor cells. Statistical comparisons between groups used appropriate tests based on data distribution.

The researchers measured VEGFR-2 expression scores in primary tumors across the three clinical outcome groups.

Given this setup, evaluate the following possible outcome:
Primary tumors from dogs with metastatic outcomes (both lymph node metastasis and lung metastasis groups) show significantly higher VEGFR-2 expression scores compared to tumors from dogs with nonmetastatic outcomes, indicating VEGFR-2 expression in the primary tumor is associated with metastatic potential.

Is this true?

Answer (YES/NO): NO